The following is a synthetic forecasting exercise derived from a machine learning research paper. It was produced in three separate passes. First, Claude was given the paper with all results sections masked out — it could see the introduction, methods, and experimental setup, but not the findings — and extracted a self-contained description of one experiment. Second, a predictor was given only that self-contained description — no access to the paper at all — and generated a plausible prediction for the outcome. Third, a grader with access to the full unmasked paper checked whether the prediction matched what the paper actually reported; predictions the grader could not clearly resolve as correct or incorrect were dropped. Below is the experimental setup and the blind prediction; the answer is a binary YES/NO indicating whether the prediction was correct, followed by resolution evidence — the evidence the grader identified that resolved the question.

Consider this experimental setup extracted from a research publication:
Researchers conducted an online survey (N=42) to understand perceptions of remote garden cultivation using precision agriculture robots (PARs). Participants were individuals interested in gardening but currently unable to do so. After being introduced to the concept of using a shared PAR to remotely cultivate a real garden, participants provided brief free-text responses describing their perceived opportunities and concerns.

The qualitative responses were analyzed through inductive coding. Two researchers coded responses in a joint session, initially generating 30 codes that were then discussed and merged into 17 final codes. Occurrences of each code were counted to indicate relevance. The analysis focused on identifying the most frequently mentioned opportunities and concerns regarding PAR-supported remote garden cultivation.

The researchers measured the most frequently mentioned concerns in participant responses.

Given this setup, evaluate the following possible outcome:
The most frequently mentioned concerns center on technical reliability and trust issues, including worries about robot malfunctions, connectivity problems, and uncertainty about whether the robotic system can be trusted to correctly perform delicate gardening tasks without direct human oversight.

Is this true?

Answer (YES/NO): NO